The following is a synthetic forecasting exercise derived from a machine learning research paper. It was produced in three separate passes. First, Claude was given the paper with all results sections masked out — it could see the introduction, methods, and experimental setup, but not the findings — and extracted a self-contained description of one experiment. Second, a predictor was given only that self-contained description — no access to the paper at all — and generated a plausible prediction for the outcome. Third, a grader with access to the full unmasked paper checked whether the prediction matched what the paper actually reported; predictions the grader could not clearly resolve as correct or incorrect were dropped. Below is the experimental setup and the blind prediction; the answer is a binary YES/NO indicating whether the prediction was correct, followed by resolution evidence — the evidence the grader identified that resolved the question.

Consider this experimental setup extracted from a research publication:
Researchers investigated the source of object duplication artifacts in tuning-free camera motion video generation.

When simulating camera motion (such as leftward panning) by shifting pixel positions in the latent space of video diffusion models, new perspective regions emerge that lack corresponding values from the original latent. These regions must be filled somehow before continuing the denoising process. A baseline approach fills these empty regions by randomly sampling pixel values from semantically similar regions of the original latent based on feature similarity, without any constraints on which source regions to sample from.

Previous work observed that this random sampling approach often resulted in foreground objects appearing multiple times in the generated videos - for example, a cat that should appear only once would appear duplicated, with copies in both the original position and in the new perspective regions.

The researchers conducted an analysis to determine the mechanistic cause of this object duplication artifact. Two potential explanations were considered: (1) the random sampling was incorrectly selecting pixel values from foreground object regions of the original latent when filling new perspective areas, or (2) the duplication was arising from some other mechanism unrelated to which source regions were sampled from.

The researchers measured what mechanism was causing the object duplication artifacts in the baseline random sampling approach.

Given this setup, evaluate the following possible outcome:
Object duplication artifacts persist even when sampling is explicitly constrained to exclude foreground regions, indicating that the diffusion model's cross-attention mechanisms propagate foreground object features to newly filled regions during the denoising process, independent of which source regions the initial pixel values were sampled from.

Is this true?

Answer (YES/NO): NO